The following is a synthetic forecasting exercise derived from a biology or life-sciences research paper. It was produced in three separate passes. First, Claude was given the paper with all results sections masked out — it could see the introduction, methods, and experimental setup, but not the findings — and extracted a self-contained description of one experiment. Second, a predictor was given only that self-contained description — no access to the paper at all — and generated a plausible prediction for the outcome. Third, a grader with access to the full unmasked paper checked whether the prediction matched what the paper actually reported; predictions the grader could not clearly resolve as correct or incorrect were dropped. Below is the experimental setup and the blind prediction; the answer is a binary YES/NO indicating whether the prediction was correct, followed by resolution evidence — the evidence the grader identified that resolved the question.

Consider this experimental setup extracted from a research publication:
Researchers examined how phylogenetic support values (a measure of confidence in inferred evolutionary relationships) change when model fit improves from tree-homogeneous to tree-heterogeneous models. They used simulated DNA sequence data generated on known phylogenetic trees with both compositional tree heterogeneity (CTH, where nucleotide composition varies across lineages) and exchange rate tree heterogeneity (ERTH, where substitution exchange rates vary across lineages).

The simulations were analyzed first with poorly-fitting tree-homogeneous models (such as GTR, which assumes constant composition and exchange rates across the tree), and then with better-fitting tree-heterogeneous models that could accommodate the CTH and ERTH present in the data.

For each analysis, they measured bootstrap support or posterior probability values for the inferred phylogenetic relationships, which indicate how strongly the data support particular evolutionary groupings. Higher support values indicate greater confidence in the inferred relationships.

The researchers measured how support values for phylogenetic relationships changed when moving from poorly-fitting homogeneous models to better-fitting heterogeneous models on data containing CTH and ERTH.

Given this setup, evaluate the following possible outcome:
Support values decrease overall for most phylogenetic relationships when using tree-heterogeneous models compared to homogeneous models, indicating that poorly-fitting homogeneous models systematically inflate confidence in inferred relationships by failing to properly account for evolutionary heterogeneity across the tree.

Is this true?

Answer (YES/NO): NO